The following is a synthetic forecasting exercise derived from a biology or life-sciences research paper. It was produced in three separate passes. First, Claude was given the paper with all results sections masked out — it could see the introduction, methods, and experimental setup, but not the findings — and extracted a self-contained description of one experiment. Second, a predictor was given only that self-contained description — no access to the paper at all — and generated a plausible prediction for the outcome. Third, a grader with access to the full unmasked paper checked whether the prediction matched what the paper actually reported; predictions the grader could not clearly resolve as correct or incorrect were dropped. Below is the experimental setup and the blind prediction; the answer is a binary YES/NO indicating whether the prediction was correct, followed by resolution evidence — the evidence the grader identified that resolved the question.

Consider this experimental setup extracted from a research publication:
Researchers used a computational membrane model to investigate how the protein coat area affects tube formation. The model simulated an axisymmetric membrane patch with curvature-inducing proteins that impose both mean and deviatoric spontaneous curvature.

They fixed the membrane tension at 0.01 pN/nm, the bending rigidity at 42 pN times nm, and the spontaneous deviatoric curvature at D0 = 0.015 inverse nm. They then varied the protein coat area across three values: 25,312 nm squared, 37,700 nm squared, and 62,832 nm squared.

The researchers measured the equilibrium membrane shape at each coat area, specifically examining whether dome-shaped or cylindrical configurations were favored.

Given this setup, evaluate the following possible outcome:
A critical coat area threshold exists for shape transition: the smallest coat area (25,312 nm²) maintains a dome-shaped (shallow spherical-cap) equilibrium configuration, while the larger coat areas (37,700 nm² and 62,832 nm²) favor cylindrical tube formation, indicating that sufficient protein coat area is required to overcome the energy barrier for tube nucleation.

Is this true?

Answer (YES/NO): YES